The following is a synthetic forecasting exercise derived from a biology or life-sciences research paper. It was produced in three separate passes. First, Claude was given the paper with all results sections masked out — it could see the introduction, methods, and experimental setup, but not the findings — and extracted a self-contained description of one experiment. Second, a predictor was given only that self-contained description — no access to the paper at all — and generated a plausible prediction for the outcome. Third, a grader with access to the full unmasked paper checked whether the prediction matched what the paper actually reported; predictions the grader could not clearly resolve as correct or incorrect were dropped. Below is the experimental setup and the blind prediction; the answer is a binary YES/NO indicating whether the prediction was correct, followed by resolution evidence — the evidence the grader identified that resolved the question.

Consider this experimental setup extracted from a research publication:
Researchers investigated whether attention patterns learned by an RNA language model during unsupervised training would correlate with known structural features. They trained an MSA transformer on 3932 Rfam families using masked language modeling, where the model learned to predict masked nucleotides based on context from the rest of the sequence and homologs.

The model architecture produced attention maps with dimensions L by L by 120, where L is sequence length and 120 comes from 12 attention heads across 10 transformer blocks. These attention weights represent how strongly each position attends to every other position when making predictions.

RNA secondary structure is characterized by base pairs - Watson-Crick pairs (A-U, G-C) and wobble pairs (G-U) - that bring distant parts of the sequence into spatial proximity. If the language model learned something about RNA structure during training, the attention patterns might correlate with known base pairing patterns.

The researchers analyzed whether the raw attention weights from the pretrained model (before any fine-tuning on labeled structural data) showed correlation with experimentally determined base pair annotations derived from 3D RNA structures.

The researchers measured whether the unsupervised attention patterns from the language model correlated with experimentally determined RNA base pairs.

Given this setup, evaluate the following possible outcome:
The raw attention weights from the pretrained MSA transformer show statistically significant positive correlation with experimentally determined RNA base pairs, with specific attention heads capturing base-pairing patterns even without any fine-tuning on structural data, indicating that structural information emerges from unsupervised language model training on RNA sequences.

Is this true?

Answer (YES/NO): YES